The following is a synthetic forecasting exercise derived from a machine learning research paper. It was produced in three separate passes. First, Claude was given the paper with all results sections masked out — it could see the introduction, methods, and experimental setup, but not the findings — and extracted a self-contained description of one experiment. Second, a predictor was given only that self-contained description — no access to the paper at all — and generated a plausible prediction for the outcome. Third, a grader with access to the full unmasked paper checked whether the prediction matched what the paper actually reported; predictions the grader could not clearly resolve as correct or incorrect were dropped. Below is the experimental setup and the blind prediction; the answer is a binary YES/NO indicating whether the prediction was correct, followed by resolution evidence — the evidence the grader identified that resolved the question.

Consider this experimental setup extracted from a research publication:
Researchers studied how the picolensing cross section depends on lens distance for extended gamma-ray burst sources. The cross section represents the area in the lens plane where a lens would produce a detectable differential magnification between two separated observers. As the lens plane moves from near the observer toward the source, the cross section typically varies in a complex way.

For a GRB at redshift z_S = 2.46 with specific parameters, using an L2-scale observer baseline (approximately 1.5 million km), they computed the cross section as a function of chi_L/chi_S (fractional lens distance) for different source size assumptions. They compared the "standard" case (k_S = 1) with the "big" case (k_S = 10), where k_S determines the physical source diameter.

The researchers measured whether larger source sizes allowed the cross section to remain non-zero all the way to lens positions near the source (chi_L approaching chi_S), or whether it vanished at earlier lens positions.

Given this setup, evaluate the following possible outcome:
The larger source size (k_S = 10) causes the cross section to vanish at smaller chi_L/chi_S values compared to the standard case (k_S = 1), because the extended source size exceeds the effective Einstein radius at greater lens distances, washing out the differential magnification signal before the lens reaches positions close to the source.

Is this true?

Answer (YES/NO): YES